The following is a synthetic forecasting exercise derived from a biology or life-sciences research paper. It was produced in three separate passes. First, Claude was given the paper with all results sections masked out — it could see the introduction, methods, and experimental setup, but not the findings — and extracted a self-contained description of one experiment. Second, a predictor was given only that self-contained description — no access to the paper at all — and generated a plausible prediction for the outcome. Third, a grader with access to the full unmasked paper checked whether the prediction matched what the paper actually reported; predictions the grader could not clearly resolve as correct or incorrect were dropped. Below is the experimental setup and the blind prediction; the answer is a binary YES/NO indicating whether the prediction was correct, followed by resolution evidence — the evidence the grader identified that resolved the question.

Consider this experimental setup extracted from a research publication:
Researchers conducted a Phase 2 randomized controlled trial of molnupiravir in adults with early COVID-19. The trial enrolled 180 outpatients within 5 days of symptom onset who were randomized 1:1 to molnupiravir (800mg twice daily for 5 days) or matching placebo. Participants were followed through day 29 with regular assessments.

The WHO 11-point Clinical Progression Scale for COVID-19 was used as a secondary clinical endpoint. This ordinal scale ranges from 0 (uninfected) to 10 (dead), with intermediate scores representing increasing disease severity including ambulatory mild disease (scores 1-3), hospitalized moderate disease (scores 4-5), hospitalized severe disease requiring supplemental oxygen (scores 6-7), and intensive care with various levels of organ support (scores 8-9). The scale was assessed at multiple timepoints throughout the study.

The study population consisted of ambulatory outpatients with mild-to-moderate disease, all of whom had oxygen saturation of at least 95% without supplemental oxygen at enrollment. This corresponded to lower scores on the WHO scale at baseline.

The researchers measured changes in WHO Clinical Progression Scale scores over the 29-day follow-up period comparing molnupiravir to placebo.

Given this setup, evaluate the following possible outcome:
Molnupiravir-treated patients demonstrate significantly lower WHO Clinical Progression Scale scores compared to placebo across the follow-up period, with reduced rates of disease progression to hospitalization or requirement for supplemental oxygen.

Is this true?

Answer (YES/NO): NO